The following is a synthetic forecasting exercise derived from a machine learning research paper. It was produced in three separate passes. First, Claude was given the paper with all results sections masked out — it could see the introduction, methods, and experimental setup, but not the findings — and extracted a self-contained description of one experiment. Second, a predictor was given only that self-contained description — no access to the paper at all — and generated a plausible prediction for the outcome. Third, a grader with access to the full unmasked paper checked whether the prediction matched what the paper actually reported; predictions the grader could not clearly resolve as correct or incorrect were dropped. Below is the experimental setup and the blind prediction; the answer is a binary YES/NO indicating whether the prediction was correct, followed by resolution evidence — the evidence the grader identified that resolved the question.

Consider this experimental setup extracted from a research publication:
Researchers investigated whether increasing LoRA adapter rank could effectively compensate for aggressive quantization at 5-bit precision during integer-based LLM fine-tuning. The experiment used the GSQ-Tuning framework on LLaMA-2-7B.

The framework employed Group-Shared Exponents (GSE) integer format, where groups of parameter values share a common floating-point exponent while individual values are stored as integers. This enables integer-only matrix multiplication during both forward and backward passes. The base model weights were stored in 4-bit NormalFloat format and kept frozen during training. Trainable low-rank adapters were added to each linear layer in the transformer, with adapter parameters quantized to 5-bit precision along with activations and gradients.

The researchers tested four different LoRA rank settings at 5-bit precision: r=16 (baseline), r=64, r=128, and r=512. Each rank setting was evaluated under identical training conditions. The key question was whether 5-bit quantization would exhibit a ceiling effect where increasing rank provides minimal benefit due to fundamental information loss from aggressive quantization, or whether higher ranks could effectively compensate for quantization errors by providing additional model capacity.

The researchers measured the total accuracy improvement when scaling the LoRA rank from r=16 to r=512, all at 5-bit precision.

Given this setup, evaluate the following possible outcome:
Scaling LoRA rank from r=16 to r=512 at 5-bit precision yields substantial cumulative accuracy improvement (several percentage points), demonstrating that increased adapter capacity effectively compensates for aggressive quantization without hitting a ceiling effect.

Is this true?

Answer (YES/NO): NO